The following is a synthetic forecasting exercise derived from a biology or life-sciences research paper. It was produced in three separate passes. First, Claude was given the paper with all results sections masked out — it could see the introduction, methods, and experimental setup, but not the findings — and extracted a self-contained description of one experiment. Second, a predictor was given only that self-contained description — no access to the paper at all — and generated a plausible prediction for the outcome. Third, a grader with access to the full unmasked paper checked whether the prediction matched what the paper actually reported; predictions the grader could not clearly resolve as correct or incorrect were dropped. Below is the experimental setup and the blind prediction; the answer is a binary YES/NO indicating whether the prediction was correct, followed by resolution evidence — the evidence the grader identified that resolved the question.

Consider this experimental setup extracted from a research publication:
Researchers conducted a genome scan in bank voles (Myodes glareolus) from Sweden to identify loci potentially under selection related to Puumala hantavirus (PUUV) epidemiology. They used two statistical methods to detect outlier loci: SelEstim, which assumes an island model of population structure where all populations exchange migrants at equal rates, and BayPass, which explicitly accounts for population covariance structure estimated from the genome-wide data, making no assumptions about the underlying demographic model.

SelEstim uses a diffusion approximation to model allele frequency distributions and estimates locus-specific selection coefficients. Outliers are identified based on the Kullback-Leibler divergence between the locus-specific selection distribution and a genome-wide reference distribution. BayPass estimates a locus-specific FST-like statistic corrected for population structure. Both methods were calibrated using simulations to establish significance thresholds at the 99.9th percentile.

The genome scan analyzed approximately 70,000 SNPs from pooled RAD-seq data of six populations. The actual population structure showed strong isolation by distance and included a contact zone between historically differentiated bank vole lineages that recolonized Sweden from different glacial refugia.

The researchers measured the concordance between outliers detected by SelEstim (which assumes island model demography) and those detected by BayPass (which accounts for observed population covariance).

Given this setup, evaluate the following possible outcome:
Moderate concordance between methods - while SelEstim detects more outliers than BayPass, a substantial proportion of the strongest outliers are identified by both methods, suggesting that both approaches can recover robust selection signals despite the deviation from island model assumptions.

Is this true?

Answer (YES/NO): NO